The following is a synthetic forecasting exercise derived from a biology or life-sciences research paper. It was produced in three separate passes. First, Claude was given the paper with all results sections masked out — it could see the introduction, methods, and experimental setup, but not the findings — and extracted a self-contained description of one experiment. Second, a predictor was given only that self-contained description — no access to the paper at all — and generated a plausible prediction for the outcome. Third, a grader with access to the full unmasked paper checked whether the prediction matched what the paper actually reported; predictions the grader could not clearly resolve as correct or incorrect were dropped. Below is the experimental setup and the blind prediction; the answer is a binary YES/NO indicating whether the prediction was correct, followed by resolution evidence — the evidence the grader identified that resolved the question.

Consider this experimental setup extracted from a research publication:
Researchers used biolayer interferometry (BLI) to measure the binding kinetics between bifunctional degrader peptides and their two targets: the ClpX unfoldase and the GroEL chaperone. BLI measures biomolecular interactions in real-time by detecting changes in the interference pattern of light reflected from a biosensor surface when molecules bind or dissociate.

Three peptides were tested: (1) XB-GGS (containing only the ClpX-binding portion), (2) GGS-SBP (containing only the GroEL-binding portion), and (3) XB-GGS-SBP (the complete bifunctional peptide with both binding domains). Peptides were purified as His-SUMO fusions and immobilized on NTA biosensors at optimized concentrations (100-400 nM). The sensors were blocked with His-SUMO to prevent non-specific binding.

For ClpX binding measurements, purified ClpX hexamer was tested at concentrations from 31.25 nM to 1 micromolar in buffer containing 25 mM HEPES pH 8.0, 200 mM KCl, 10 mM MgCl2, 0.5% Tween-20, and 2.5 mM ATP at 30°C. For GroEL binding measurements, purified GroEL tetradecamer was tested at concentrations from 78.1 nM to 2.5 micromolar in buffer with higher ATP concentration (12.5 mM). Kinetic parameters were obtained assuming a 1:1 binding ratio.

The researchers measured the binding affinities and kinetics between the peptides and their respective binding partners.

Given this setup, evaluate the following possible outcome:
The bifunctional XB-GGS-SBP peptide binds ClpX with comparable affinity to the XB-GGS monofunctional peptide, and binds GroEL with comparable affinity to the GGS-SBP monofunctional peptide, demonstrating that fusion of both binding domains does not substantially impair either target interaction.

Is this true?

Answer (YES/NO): YES